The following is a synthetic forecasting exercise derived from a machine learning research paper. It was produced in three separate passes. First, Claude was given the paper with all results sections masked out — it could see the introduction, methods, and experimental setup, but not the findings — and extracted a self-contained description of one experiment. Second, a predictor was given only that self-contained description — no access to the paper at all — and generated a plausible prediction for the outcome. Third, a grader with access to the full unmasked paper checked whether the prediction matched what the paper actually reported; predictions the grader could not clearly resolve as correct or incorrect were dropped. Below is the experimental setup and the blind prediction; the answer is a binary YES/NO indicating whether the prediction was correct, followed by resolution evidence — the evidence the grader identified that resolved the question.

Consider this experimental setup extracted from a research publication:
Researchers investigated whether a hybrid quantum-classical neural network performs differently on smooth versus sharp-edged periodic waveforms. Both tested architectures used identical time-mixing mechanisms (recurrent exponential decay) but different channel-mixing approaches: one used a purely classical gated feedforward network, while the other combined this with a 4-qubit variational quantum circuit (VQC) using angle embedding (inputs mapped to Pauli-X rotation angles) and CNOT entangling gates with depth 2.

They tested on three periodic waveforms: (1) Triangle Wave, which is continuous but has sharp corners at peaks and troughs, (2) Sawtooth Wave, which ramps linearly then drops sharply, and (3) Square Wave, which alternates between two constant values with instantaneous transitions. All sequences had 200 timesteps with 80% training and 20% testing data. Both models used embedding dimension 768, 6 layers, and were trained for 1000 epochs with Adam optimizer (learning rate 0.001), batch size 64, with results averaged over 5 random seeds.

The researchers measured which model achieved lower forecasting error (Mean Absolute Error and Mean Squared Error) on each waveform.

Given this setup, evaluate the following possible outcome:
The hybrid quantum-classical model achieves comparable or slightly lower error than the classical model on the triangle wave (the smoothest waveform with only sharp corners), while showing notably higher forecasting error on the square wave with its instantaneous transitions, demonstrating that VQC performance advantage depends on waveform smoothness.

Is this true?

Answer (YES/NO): NO